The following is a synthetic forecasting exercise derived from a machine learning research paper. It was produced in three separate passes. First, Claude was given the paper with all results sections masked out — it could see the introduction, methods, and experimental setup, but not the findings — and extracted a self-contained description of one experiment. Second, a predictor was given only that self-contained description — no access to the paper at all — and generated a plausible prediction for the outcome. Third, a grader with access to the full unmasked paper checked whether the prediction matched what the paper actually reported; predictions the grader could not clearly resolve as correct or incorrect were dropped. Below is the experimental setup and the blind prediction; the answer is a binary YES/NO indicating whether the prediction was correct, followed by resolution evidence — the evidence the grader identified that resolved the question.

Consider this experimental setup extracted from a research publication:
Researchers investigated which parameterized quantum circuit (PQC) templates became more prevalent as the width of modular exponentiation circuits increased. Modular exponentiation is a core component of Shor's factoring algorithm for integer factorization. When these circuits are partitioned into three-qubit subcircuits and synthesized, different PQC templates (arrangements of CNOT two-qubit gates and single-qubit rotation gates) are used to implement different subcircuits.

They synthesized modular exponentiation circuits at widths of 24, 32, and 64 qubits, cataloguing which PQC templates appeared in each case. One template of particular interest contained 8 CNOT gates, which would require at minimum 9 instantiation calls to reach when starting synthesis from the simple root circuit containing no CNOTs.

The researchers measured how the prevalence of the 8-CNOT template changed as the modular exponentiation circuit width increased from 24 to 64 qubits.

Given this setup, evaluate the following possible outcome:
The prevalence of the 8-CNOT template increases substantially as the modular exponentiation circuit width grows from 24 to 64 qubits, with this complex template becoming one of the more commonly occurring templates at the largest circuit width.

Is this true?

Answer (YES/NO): YES